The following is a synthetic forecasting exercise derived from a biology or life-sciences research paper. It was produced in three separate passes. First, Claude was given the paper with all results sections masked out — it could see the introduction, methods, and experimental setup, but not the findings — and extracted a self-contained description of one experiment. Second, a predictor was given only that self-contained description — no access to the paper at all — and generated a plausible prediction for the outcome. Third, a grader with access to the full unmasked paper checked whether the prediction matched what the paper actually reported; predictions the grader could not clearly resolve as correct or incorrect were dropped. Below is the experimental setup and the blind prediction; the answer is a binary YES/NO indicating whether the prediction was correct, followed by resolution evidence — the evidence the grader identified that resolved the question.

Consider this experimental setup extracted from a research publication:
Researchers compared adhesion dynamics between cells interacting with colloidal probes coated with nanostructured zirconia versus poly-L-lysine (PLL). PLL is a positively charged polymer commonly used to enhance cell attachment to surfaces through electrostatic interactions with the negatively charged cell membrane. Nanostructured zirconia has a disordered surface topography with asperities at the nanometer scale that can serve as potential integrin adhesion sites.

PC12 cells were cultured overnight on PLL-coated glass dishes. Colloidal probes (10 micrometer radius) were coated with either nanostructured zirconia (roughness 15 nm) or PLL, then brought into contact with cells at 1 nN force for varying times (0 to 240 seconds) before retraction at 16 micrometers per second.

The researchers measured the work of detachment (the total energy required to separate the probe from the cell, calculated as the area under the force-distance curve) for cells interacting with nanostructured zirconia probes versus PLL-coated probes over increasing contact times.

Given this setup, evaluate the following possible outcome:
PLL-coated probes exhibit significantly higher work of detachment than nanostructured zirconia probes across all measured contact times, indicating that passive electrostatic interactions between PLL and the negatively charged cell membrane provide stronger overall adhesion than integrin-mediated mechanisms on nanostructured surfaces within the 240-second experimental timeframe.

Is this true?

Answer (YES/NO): YES